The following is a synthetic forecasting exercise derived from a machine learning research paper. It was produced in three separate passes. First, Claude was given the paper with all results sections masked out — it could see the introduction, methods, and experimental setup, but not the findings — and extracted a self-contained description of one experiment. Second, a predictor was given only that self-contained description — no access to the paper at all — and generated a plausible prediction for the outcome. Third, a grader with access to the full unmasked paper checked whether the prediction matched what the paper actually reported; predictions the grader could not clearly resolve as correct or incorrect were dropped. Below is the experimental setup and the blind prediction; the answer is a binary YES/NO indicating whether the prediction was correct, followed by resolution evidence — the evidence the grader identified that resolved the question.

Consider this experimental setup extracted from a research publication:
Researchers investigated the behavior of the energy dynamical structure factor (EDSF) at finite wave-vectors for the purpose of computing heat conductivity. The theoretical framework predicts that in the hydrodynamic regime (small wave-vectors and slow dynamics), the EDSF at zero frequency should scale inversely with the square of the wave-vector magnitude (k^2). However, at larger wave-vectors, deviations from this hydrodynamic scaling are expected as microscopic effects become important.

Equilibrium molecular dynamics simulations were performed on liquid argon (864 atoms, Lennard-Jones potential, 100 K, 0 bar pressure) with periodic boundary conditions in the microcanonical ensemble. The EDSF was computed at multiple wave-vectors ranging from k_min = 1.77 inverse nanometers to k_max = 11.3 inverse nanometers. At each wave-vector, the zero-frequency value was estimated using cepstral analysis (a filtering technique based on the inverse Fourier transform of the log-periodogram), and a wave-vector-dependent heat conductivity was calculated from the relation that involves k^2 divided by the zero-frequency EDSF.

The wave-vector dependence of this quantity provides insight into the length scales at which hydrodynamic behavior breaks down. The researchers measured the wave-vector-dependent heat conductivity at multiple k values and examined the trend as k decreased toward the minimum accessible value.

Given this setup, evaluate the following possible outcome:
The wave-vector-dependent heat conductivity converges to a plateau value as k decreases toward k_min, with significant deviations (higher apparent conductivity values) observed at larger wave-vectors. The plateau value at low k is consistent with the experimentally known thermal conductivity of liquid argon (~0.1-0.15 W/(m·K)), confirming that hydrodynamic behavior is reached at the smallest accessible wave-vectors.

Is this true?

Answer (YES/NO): NO